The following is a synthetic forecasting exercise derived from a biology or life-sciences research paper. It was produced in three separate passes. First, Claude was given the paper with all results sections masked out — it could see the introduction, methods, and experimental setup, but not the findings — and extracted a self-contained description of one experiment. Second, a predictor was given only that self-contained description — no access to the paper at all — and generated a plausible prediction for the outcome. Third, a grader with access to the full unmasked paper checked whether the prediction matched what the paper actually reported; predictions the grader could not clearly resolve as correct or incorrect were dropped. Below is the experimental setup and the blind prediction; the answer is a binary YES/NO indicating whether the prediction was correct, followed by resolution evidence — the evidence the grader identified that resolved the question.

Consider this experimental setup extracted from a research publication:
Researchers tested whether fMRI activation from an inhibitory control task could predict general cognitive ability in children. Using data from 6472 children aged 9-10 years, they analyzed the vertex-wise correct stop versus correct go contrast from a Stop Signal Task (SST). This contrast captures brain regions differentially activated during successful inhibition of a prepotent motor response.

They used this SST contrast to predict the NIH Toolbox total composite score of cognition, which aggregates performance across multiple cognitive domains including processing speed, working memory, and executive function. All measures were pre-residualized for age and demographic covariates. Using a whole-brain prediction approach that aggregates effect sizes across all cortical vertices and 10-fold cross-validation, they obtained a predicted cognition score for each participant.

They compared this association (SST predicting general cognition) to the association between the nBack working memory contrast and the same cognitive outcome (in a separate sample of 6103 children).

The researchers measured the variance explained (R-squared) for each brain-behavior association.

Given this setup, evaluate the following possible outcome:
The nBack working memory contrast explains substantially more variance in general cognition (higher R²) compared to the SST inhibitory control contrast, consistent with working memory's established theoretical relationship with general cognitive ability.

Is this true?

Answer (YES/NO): YES